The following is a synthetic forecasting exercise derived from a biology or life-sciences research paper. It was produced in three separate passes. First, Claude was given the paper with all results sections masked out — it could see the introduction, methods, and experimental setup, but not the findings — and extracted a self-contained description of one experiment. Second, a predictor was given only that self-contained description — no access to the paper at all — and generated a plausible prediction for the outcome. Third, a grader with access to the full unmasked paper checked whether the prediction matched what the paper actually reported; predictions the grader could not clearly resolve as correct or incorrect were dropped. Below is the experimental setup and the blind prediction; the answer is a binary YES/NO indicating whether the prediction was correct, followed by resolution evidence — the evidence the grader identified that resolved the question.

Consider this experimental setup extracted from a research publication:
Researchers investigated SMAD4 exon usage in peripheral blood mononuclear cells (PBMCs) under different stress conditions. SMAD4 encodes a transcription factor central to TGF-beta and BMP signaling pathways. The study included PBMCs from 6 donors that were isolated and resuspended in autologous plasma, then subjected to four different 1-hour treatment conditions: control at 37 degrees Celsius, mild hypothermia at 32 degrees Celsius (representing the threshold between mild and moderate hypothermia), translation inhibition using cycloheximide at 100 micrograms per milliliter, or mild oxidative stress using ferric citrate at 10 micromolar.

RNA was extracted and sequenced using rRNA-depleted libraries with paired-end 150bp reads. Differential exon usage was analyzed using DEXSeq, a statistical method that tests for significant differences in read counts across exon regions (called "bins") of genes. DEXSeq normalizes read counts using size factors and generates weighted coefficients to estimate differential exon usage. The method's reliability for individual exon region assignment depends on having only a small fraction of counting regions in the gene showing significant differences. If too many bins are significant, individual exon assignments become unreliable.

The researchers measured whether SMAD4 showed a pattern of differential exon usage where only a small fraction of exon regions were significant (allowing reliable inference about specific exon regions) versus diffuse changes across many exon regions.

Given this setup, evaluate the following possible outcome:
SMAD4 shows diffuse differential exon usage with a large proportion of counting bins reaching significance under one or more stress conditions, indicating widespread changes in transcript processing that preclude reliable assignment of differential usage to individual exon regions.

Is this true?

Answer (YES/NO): NO